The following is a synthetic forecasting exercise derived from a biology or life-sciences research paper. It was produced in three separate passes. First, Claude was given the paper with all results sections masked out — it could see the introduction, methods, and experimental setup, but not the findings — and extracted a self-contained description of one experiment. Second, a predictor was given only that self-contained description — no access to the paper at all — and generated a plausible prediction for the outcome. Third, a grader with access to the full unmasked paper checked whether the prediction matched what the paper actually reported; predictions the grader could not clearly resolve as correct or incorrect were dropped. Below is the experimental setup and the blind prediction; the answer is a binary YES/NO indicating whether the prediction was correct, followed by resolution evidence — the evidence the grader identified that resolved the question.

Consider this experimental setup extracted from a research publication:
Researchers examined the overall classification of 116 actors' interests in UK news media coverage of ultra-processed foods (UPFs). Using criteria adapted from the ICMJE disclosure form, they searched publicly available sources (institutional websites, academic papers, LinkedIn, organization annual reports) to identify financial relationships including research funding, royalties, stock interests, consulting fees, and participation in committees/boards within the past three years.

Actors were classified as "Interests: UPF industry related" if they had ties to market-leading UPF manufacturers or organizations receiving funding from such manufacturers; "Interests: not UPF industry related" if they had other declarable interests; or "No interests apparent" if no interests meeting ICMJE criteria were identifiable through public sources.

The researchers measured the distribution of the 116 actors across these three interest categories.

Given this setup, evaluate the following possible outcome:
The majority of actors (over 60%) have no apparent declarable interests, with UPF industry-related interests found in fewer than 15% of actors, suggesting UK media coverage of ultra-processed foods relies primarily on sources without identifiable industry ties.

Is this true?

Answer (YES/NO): NO